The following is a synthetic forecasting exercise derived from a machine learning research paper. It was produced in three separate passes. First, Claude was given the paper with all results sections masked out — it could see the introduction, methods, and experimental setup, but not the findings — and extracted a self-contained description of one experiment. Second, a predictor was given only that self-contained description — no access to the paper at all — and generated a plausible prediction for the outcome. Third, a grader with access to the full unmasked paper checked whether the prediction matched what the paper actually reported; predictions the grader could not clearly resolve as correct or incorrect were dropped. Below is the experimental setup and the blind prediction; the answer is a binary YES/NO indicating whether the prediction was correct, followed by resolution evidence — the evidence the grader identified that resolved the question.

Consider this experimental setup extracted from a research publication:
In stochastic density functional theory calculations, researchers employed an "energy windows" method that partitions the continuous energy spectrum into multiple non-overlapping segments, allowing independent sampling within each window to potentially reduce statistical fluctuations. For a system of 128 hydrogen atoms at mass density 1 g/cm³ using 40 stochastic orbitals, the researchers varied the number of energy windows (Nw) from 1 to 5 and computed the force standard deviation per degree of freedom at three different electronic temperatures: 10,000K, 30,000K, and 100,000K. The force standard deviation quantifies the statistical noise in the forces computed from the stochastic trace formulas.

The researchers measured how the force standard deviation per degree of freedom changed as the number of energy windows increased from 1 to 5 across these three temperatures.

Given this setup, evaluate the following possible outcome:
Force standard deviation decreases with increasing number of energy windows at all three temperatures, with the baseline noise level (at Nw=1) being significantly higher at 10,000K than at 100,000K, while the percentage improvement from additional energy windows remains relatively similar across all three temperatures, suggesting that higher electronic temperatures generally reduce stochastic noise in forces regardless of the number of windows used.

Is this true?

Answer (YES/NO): NO